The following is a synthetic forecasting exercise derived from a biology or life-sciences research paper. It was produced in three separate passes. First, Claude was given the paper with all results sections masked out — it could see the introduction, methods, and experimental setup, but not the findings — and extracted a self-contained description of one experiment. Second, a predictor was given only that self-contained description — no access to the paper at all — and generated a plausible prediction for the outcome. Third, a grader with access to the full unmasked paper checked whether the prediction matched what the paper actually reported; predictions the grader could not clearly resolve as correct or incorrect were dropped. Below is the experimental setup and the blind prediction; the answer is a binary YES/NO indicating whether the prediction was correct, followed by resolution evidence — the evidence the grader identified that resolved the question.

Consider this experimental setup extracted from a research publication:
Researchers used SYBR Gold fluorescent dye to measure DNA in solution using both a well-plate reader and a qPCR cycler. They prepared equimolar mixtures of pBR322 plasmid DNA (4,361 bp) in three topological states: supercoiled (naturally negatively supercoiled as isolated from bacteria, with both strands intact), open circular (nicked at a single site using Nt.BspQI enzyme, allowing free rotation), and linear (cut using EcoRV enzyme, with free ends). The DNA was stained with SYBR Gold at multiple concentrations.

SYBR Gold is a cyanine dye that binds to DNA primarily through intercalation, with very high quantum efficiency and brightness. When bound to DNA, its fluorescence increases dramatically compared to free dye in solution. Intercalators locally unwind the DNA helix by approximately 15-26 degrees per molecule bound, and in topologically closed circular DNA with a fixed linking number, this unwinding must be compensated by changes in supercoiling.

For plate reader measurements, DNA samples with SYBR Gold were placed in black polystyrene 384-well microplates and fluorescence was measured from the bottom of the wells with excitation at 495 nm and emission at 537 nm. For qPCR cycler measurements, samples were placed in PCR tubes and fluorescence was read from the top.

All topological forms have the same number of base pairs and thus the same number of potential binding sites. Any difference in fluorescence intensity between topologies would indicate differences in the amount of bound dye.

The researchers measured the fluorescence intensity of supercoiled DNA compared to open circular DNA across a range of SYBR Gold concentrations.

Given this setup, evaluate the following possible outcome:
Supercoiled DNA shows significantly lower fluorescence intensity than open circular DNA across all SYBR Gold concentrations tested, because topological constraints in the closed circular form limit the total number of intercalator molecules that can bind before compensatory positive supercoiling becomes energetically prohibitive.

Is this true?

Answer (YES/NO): NO